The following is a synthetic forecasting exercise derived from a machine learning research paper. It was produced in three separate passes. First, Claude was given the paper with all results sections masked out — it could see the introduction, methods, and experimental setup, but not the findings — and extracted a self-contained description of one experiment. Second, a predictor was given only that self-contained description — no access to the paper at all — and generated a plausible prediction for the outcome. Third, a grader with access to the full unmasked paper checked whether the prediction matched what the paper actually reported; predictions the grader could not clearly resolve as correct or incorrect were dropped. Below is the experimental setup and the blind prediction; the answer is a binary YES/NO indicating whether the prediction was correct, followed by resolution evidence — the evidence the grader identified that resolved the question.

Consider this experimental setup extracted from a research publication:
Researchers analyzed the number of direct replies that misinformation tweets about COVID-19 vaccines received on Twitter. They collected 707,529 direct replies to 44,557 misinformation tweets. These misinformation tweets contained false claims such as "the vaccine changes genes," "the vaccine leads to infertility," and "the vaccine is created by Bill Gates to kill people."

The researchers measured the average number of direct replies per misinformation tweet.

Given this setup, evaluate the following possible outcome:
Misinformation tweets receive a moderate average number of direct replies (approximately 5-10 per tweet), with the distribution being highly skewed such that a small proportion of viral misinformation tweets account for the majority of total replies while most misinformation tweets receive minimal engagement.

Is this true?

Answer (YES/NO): NO